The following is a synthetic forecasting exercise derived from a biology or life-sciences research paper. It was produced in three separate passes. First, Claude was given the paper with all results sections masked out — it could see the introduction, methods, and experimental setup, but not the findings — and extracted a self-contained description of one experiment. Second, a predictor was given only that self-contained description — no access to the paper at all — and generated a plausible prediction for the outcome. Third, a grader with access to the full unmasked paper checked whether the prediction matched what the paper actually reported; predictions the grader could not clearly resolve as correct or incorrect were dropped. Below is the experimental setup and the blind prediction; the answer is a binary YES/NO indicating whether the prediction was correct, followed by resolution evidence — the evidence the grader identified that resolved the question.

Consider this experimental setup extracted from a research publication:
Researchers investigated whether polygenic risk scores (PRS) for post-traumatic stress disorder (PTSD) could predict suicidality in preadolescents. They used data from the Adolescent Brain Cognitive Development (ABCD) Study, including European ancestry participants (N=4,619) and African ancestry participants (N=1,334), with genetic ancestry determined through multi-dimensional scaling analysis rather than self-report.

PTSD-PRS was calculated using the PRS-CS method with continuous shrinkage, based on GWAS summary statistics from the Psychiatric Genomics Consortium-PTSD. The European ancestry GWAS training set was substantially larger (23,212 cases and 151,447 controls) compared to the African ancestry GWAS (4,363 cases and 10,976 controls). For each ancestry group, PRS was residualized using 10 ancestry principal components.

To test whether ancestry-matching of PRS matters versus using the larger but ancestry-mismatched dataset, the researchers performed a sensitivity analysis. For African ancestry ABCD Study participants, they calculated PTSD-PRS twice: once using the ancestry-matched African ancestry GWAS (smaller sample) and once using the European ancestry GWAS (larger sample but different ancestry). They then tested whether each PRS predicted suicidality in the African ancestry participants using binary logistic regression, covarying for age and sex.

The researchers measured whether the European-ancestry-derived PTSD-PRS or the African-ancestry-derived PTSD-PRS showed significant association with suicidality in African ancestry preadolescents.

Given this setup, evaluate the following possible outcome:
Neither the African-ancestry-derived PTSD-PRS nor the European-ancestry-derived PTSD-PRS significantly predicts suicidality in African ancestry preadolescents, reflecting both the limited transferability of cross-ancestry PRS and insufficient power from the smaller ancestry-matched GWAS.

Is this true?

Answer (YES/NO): YES